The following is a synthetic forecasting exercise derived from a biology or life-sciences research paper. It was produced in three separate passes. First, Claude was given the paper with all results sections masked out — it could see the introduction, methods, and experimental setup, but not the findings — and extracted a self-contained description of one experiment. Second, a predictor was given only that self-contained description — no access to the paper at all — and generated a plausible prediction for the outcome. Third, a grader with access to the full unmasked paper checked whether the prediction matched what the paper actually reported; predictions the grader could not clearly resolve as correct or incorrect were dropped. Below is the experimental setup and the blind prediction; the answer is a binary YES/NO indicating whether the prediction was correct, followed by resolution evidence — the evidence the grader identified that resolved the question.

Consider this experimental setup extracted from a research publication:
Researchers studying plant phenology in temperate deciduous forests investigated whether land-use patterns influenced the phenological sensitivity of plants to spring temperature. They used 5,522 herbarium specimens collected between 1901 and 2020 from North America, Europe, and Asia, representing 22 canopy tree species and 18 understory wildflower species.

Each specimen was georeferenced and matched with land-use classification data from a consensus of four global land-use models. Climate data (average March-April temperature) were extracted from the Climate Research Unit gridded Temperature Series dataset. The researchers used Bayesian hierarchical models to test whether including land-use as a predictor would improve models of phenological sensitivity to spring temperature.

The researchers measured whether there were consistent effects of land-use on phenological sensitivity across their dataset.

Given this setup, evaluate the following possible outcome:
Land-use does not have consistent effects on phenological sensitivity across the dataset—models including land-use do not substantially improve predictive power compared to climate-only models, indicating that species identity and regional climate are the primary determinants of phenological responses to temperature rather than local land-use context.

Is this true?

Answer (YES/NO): YES